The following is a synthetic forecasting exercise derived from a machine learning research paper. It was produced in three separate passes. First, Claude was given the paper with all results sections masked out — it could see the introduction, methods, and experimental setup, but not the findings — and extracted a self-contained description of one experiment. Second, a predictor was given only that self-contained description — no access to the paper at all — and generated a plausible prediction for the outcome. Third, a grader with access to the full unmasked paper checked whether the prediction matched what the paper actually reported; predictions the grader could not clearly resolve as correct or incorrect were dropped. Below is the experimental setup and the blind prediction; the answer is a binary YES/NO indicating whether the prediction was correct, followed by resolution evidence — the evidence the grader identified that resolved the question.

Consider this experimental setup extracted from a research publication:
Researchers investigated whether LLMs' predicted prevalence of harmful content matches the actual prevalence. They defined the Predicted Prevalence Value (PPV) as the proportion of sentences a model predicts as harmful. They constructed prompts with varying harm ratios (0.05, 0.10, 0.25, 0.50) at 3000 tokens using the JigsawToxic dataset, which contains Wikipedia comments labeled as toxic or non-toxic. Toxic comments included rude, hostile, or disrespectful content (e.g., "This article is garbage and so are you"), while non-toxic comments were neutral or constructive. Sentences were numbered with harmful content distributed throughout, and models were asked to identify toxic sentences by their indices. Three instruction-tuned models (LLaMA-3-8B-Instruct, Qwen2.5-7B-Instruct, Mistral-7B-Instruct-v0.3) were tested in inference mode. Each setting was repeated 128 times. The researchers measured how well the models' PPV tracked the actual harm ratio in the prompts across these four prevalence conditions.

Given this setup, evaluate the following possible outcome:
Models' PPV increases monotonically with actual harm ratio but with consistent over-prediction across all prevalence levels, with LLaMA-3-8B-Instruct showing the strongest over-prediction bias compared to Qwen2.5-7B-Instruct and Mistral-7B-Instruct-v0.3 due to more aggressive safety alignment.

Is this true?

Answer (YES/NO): NO